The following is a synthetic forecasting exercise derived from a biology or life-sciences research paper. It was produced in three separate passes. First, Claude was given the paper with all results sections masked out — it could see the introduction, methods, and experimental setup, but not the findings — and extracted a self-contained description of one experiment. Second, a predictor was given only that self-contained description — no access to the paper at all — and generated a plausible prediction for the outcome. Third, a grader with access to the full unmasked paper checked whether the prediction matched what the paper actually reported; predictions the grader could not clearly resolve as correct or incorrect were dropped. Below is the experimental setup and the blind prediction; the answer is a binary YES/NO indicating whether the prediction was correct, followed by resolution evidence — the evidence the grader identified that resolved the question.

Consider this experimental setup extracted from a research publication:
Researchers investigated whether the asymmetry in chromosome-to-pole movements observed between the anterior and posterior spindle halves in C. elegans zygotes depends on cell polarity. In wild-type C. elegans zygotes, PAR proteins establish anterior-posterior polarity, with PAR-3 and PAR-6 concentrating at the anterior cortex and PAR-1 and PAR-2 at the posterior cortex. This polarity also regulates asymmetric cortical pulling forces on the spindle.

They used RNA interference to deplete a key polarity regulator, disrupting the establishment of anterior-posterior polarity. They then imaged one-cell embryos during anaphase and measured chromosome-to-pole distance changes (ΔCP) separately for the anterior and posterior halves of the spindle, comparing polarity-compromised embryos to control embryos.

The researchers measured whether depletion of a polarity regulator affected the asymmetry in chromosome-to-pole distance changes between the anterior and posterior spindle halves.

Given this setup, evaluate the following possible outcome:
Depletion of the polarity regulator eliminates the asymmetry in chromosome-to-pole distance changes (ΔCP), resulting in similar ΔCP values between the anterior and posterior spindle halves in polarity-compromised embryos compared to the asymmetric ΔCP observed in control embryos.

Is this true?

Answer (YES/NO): YES